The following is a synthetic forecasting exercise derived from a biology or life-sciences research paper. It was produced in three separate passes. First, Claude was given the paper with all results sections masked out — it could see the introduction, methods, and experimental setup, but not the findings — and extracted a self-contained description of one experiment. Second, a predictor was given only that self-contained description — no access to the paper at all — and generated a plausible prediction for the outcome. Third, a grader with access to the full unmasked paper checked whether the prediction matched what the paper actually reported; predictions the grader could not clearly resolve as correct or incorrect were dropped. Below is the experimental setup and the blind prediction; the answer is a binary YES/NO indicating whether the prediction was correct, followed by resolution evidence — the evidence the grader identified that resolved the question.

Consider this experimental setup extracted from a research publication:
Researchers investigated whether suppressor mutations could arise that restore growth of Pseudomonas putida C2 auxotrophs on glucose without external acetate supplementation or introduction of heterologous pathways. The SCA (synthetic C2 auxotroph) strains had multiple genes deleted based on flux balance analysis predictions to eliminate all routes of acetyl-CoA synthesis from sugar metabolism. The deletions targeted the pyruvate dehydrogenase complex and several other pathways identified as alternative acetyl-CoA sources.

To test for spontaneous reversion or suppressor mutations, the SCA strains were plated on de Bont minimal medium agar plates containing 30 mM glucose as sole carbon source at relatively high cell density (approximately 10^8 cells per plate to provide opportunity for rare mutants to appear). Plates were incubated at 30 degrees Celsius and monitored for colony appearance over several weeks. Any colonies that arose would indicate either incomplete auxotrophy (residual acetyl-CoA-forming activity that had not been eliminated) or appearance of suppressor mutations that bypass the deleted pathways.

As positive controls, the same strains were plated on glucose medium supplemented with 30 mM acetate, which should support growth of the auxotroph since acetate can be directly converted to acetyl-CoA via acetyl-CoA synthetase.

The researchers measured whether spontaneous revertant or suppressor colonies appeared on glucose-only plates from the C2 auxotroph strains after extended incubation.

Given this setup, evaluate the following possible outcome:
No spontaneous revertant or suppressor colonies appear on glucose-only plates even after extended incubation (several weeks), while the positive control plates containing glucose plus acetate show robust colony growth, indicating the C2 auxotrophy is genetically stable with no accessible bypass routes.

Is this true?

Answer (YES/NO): YES